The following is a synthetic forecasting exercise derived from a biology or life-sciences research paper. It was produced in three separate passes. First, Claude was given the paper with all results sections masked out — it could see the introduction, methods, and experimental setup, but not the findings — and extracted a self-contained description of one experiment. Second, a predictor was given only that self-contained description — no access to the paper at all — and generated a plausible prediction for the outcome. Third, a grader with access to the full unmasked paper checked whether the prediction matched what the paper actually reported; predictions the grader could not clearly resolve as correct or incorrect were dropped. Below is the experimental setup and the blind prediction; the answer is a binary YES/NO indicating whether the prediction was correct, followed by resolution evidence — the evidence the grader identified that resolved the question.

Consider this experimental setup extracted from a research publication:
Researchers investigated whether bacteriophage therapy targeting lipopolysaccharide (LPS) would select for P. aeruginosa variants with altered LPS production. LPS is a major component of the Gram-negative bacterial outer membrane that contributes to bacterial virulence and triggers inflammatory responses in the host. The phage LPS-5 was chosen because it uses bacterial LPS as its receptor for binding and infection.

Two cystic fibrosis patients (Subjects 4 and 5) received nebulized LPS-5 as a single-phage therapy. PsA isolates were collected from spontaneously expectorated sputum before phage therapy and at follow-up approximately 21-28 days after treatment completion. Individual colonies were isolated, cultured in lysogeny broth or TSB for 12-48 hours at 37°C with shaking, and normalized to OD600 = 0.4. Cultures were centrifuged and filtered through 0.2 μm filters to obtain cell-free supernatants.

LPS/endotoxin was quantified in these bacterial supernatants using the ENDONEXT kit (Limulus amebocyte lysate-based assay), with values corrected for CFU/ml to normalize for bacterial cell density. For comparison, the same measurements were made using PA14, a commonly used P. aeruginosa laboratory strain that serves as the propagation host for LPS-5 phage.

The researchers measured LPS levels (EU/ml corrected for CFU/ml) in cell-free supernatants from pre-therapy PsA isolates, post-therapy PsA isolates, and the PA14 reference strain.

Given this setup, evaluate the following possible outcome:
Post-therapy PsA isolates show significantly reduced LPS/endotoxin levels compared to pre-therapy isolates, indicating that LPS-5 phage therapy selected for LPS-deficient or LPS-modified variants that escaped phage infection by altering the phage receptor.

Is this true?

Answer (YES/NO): NO